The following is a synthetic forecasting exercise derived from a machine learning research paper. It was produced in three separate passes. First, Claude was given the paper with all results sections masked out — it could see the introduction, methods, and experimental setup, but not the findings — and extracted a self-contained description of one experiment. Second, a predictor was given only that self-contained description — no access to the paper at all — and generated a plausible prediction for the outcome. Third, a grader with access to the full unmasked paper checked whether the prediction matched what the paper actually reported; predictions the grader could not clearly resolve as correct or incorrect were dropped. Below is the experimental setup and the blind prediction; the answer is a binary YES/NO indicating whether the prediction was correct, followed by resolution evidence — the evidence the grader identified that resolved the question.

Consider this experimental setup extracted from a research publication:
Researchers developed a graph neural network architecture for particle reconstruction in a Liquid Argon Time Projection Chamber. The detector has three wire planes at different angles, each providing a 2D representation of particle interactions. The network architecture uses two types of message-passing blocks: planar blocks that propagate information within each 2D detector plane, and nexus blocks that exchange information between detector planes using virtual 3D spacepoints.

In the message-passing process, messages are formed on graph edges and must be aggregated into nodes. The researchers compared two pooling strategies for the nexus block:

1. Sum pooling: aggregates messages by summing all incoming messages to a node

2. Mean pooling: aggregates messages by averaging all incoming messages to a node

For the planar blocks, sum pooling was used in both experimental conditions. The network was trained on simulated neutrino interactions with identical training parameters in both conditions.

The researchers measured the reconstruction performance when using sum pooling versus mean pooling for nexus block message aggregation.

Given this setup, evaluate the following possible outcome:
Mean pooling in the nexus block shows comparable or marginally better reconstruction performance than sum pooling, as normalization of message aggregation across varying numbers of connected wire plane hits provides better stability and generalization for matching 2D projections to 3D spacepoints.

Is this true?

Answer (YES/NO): YES